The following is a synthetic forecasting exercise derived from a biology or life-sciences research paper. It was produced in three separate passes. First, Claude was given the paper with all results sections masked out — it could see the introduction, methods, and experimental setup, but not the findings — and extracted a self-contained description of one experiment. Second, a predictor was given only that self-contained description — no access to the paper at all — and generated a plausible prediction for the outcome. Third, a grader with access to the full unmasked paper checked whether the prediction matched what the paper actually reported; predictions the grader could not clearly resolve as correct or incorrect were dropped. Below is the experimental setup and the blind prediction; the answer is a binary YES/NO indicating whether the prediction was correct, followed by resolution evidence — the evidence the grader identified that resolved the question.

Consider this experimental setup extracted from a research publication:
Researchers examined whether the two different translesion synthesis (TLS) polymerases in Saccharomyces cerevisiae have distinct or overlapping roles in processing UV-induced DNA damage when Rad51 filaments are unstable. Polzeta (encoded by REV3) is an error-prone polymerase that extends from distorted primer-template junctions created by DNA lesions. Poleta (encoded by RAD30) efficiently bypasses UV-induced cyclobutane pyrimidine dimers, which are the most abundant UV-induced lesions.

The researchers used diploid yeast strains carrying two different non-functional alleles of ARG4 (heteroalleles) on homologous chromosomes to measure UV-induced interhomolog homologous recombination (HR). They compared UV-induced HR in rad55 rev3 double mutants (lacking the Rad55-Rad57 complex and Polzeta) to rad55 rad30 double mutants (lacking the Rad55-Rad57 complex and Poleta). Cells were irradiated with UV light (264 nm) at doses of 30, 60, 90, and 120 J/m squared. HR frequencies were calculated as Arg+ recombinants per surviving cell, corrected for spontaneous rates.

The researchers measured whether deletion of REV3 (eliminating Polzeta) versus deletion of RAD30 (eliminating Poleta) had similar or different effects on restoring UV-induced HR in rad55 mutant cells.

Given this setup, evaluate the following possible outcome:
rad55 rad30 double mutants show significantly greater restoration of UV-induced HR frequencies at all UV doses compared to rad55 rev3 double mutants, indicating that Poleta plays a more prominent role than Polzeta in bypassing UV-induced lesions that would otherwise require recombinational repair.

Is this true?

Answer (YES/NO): NO